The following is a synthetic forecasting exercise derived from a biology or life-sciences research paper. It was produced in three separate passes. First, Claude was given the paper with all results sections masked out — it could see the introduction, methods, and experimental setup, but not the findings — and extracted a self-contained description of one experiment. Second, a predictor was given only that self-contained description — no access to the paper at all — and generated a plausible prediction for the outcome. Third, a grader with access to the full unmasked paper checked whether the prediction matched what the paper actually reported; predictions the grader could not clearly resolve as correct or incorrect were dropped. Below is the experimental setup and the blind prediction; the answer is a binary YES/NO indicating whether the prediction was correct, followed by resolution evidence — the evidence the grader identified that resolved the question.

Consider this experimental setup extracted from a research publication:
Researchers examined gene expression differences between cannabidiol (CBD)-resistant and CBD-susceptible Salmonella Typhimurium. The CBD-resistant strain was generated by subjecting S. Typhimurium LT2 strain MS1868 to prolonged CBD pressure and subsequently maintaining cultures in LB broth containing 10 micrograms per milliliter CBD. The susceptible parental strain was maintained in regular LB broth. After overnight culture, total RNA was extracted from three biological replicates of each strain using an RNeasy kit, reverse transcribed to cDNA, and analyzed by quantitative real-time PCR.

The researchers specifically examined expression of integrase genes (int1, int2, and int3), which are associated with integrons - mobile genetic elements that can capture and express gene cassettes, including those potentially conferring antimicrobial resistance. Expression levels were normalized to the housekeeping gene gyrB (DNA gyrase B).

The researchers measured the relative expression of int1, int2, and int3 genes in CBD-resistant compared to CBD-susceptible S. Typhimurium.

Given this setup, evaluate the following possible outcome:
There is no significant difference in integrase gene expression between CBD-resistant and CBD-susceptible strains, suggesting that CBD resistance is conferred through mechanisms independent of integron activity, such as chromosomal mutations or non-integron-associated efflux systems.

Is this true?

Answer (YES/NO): NO